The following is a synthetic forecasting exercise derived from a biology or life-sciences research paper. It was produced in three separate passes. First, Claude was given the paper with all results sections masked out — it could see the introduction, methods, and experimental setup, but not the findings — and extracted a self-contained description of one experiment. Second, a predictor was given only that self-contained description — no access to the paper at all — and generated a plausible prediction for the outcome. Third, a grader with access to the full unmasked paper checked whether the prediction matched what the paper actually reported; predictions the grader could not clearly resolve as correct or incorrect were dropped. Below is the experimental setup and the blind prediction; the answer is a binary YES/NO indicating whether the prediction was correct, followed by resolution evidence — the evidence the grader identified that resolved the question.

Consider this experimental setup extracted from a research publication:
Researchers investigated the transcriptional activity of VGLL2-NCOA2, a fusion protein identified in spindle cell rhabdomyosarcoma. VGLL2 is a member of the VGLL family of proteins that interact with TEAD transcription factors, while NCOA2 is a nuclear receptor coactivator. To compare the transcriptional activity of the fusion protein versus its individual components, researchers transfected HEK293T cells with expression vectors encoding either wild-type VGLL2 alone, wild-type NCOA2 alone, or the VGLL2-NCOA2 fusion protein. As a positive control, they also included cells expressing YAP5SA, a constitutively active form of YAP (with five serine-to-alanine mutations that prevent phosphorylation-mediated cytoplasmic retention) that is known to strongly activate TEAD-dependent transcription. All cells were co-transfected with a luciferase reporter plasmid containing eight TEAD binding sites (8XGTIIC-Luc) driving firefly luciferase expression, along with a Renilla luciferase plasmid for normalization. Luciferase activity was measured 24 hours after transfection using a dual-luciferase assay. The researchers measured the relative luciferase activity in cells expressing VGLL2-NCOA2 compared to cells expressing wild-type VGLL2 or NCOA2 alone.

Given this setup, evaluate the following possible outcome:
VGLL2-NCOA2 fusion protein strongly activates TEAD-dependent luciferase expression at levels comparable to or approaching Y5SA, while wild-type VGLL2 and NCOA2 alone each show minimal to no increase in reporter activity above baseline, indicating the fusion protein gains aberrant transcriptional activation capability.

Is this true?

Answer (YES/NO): YES